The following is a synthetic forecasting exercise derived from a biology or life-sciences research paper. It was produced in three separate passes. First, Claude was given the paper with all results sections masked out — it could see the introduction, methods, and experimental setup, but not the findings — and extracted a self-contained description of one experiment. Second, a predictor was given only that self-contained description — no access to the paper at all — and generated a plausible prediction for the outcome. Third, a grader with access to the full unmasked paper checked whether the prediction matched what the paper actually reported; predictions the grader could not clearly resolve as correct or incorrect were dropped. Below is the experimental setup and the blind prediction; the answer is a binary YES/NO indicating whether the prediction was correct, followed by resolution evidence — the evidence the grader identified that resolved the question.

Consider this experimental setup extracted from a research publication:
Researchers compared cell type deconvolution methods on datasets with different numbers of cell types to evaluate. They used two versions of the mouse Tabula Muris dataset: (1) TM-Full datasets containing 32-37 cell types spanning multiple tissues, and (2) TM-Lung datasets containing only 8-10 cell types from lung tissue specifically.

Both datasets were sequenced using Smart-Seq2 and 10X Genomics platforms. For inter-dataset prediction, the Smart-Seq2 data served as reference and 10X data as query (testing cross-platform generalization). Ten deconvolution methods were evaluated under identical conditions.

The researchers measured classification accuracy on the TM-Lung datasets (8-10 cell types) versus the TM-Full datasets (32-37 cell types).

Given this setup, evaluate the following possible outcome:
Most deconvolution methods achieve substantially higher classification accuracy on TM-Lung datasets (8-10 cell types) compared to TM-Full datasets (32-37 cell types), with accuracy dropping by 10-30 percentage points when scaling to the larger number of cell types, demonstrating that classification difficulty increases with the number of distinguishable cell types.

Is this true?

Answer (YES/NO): NO